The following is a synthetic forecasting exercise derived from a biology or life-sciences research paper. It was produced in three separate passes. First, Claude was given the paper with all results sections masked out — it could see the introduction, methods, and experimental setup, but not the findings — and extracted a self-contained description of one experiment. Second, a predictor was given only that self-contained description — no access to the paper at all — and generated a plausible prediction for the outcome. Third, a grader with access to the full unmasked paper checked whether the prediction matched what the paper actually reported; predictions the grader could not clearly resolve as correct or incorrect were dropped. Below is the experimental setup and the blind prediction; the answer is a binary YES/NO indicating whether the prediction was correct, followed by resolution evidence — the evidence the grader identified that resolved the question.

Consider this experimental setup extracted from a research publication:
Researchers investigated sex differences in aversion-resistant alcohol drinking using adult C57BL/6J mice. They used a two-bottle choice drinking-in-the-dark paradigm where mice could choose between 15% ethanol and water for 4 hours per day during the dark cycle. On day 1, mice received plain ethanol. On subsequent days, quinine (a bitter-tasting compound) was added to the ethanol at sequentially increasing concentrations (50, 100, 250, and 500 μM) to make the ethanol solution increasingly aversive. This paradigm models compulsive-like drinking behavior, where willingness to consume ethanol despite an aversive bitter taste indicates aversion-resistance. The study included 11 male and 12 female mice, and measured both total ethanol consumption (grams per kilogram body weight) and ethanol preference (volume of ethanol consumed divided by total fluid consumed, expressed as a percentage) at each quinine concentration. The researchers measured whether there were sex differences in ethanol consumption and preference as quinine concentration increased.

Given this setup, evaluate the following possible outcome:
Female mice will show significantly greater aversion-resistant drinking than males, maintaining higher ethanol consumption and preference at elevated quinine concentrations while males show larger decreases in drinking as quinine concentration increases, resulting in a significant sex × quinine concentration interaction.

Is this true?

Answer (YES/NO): YES